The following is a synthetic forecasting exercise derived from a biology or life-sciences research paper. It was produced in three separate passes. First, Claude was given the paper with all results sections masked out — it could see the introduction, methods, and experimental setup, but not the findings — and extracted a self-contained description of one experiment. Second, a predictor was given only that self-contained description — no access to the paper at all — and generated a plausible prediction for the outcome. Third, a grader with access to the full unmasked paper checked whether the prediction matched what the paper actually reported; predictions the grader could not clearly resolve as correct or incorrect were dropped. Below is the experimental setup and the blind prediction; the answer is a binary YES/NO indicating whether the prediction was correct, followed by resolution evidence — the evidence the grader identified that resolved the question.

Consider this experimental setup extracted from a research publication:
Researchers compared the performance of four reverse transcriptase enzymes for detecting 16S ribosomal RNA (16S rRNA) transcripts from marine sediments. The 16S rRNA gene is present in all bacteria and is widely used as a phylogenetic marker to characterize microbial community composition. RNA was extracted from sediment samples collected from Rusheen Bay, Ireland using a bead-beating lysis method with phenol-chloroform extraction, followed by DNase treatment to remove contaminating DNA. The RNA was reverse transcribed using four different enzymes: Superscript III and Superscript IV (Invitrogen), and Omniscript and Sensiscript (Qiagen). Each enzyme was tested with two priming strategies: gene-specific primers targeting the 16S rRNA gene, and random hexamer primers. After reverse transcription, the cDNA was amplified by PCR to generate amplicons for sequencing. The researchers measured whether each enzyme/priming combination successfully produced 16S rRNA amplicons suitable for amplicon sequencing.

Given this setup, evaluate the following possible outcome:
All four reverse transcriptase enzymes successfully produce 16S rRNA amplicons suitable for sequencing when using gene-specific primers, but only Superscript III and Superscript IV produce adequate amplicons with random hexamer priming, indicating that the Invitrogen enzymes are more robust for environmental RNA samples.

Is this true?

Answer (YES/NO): NO